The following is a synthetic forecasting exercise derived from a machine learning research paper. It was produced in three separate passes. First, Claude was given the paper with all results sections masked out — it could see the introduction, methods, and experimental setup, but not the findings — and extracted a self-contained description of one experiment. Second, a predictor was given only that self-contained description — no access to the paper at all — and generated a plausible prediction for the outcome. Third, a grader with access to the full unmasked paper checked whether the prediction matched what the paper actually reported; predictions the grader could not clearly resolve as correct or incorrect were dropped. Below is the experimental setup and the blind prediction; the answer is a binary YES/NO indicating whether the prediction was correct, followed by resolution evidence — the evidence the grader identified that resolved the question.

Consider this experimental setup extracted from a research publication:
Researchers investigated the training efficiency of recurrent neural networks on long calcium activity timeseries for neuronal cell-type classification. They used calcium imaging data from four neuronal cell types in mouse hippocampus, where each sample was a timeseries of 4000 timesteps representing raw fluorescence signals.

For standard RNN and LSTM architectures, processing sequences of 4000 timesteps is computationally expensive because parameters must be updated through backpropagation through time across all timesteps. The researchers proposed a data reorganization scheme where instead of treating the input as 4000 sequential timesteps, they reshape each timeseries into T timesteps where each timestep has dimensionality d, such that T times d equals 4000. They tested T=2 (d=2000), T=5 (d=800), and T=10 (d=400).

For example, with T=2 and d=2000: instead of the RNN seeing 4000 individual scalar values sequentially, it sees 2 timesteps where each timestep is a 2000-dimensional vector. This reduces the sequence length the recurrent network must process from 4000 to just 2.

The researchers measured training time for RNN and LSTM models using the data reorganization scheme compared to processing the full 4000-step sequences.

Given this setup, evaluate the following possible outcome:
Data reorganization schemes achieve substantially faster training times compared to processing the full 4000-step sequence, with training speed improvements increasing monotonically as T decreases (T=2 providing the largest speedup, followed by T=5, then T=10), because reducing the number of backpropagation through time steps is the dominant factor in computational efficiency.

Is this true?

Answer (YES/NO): YES